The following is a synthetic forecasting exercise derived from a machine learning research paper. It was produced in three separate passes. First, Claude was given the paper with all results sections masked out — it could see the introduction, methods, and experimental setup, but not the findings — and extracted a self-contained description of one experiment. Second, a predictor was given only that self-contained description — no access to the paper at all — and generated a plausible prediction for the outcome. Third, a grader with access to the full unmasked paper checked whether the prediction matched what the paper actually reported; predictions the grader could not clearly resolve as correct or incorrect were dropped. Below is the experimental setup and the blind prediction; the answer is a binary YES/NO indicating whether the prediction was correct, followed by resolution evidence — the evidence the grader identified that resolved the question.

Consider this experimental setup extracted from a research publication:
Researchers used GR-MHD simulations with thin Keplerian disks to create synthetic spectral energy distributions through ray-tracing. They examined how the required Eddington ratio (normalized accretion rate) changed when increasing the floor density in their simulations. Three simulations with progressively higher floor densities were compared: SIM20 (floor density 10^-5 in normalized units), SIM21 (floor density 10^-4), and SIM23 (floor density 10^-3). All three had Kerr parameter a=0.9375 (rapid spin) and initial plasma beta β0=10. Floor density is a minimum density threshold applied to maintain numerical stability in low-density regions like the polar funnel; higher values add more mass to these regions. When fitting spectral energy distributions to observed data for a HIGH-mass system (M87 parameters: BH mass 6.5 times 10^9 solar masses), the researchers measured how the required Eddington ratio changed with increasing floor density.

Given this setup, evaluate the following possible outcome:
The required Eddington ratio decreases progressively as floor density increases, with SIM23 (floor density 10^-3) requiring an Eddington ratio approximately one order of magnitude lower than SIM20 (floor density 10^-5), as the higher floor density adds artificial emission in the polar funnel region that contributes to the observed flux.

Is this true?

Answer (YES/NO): NO